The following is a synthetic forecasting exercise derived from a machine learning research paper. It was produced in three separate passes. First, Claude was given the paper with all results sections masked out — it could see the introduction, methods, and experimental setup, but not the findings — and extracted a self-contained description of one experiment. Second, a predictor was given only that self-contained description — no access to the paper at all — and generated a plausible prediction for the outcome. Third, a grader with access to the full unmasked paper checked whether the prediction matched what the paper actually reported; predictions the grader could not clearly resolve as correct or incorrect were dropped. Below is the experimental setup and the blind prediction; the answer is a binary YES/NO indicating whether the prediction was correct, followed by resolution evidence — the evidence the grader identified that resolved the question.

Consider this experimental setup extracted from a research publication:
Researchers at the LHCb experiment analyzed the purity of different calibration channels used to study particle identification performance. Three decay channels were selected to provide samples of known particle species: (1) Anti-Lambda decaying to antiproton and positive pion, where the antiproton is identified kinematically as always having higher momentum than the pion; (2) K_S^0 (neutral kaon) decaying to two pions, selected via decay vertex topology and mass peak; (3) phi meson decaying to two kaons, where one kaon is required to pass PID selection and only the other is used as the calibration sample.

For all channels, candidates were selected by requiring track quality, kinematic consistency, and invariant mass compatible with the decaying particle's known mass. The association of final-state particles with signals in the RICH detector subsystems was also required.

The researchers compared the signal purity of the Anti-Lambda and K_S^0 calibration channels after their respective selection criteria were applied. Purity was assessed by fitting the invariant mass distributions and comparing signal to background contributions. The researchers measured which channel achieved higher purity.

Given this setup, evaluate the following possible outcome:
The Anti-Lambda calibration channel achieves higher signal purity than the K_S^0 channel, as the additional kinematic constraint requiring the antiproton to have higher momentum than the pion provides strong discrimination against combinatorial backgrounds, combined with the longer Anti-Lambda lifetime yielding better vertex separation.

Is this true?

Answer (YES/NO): NO